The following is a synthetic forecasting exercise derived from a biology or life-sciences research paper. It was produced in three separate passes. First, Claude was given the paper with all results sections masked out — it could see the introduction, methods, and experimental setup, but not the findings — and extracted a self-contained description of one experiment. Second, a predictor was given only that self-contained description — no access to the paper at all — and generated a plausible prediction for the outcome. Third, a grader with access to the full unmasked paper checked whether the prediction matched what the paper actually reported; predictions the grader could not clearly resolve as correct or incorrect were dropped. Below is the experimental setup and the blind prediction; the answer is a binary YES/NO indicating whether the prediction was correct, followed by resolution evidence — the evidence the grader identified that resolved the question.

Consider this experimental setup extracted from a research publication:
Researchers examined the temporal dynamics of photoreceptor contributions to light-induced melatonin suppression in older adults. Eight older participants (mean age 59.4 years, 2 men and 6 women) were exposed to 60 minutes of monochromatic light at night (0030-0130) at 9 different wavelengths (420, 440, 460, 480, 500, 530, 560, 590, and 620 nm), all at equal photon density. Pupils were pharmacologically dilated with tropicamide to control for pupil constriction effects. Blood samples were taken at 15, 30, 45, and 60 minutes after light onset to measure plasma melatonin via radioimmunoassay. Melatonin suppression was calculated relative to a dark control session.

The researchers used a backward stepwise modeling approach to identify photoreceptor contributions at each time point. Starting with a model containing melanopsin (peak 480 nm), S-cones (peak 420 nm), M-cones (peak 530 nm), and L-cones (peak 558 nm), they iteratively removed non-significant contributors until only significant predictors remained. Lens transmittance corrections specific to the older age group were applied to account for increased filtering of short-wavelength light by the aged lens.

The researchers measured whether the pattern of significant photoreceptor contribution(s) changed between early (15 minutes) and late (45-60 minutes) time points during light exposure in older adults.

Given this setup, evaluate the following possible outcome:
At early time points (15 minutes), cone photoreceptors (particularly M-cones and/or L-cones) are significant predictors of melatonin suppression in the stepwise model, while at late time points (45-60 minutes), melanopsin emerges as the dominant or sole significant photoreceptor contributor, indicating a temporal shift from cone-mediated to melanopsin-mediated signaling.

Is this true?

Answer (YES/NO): NO